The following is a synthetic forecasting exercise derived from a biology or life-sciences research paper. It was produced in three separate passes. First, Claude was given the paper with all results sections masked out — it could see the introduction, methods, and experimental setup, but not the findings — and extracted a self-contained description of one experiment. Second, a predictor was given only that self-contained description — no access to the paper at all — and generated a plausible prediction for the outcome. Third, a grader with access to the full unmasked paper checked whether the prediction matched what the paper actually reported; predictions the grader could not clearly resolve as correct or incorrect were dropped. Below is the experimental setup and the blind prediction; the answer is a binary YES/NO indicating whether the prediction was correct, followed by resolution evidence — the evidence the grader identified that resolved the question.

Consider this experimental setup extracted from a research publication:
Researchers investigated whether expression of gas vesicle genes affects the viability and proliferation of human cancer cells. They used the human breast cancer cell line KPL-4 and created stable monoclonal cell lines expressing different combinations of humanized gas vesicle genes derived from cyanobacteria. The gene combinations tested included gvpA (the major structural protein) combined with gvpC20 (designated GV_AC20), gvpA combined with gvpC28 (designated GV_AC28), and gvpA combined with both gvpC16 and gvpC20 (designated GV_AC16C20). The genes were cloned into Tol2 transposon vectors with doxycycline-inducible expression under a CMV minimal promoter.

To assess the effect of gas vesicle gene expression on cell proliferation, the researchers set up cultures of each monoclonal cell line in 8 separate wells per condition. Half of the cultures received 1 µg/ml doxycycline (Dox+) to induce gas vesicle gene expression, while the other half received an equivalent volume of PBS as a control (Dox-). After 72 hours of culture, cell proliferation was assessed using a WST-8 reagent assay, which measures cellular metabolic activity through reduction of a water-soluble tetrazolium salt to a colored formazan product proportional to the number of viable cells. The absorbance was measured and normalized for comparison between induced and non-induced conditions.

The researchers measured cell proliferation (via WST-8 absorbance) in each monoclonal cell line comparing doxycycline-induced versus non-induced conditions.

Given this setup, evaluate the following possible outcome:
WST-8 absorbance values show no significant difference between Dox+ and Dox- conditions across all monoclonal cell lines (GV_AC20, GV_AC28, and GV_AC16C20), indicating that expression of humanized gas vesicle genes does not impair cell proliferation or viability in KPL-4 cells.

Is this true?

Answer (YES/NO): NO